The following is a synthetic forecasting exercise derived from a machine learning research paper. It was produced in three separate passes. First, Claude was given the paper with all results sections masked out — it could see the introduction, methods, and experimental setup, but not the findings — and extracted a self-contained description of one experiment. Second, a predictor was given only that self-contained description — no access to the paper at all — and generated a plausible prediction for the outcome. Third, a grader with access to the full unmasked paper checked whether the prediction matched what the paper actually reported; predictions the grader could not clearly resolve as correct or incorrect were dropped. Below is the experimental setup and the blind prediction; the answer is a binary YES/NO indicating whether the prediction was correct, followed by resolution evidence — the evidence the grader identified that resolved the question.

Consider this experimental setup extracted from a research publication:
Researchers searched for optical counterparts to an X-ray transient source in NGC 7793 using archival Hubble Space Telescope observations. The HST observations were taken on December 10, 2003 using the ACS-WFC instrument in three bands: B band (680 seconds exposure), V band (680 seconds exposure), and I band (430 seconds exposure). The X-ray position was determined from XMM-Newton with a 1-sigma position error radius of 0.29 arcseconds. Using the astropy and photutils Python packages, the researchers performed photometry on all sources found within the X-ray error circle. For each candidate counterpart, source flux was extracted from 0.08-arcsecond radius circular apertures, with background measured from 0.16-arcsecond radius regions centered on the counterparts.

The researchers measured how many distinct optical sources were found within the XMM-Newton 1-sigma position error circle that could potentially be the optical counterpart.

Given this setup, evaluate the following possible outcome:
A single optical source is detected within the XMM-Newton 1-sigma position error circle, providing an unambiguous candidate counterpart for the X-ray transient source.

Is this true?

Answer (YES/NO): NO